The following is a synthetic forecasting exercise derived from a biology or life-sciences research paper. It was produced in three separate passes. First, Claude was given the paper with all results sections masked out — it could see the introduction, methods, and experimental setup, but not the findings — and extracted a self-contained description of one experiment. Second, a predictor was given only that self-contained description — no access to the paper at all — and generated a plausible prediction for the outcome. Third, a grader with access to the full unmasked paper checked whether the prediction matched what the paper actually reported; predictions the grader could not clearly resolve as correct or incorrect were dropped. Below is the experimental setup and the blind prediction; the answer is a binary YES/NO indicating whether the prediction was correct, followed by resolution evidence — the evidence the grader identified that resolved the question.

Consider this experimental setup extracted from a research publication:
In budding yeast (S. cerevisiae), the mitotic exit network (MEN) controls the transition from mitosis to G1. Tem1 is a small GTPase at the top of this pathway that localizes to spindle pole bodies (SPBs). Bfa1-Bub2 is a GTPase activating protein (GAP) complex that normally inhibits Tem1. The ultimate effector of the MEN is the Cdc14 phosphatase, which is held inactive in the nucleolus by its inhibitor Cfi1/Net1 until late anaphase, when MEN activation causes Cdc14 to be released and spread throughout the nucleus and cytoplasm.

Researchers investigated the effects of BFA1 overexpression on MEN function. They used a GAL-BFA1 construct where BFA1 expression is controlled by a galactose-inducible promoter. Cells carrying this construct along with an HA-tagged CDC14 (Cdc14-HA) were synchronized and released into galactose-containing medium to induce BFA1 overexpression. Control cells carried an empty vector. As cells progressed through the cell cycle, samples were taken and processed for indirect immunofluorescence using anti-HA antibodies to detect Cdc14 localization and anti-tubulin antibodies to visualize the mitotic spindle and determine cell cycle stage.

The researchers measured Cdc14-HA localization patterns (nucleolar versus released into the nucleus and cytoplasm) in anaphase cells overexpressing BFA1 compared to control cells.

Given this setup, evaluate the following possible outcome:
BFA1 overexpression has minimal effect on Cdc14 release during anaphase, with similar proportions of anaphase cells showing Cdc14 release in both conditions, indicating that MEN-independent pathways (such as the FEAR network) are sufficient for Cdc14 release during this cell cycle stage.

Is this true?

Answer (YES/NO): NO